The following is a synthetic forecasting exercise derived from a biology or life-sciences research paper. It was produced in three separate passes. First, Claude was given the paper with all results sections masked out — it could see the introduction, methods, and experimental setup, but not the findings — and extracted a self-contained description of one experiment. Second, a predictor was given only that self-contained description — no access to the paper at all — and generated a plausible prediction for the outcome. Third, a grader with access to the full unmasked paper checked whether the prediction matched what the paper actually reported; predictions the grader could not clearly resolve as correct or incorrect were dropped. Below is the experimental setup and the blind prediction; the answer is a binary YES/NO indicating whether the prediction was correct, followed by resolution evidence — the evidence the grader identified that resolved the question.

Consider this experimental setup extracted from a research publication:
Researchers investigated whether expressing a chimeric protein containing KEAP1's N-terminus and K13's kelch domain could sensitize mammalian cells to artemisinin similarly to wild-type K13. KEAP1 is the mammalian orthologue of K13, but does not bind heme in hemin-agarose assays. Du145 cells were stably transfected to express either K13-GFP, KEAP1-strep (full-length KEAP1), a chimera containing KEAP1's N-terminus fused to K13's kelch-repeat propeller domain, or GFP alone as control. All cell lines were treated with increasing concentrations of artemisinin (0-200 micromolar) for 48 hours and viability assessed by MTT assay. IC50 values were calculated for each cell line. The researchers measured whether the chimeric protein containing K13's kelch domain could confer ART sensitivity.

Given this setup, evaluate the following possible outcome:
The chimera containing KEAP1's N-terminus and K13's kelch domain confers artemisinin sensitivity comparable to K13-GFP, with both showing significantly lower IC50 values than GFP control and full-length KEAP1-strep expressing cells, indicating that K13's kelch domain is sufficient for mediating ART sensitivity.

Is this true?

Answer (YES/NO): YES